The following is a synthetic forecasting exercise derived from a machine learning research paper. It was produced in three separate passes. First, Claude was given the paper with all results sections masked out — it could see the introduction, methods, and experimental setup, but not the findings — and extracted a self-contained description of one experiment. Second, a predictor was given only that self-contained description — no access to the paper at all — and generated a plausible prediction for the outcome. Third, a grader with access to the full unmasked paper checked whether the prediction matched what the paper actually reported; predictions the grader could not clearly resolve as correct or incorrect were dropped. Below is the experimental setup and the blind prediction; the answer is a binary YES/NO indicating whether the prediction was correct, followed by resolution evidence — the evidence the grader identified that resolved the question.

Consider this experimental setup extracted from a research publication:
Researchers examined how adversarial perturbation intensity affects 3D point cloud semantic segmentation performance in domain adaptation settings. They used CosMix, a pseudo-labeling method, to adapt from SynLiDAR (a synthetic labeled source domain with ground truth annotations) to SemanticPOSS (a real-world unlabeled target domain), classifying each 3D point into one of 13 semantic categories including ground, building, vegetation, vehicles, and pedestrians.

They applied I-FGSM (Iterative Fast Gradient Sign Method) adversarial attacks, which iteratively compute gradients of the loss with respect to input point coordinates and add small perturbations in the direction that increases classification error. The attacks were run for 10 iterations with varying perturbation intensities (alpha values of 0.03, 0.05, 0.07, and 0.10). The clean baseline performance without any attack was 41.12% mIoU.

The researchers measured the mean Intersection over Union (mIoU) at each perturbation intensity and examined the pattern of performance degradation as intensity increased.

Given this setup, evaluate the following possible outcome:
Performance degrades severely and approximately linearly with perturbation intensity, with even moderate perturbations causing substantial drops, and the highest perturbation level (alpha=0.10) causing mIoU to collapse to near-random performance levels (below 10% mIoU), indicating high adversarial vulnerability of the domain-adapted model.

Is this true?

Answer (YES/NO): NO